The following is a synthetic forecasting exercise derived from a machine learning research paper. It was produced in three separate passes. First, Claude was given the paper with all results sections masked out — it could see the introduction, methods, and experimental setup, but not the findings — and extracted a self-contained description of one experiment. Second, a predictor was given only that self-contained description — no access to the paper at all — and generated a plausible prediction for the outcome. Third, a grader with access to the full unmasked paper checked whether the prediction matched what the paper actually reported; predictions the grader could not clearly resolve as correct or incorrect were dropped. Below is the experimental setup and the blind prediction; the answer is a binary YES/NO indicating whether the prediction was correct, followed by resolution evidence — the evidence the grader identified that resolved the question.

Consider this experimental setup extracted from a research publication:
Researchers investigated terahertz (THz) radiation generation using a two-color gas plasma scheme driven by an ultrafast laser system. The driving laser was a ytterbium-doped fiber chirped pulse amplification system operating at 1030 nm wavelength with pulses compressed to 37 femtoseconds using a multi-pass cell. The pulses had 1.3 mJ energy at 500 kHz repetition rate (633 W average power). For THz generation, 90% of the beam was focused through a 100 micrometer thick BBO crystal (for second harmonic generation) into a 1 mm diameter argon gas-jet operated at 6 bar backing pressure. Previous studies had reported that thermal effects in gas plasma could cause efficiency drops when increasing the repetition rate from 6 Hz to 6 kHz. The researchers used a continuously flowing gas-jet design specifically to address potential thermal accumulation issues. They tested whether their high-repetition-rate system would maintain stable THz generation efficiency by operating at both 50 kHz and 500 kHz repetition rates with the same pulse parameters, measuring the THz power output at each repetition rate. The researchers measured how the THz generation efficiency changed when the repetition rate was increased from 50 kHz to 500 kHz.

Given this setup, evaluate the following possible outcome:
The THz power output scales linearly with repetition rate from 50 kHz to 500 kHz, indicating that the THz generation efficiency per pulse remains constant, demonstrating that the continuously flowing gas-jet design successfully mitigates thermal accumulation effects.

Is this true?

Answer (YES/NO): YES